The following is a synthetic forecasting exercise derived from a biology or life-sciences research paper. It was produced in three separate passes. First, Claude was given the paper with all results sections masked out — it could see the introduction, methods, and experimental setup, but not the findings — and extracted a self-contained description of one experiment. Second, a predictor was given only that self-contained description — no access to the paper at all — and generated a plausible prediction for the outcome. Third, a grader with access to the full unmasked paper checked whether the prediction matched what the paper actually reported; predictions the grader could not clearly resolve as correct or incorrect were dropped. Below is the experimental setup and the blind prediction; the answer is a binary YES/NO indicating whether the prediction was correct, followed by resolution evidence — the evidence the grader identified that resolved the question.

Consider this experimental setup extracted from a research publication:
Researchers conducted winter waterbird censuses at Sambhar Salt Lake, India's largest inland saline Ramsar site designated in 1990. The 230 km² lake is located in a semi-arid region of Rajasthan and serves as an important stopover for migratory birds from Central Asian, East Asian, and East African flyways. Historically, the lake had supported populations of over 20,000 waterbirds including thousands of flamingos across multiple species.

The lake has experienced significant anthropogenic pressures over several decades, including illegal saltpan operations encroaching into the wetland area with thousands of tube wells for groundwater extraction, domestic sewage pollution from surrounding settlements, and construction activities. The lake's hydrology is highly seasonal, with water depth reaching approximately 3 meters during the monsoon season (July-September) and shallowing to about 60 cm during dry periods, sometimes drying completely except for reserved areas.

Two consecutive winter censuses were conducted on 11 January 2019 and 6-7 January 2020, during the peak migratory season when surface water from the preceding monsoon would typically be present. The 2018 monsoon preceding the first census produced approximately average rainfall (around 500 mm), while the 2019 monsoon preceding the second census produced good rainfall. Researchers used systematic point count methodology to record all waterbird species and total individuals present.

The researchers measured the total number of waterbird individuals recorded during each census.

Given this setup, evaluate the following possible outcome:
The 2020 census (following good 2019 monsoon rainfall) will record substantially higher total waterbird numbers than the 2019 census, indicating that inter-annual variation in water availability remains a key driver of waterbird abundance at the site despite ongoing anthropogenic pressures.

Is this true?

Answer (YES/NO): YES